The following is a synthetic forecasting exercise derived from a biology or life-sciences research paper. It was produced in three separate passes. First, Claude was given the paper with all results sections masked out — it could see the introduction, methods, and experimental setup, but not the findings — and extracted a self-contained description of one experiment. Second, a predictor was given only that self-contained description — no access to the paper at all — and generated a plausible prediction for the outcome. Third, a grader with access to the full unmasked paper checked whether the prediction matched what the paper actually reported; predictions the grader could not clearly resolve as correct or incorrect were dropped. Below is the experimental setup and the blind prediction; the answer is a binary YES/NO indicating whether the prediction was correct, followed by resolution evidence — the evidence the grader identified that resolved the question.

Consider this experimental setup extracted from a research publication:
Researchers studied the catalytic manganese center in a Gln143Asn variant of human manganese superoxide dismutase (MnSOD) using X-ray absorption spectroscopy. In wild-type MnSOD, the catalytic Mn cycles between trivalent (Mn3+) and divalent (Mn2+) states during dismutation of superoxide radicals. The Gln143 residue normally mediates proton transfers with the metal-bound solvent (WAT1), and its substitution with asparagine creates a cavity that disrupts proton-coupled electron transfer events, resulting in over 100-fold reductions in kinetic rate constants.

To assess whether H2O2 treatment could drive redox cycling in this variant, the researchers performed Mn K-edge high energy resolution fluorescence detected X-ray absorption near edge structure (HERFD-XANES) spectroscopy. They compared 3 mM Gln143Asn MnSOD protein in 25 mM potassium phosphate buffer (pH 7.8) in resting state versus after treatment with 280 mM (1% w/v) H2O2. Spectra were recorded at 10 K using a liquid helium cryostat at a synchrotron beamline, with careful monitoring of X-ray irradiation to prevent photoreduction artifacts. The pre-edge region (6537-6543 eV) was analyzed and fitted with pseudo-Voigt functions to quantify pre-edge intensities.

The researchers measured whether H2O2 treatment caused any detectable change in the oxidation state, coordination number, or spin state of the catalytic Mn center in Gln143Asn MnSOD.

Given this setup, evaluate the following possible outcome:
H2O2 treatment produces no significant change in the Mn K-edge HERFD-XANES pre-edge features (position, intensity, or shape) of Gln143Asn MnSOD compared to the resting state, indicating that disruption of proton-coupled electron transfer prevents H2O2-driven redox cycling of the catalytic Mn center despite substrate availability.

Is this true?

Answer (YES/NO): YES